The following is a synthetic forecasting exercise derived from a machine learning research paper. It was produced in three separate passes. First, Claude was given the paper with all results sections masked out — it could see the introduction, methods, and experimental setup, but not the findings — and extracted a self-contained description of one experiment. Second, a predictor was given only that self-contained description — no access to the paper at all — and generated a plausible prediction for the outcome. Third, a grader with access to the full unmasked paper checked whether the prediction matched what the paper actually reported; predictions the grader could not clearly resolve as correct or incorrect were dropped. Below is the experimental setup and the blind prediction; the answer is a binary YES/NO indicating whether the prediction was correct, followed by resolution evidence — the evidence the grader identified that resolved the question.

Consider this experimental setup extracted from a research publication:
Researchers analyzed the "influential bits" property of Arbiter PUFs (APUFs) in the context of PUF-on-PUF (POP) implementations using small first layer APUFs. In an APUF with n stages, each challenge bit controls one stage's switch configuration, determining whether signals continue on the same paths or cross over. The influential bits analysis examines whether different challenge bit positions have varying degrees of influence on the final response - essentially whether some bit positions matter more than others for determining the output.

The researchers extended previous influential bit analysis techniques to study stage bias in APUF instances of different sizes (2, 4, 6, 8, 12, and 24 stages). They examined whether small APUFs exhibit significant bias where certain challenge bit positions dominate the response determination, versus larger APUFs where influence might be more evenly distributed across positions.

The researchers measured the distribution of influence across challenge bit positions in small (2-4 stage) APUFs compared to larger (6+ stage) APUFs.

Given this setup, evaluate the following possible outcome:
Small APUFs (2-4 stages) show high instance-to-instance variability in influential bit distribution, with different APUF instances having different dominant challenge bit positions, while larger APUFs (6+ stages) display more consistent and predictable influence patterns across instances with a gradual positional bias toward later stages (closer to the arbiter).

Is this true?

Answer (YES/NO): NO